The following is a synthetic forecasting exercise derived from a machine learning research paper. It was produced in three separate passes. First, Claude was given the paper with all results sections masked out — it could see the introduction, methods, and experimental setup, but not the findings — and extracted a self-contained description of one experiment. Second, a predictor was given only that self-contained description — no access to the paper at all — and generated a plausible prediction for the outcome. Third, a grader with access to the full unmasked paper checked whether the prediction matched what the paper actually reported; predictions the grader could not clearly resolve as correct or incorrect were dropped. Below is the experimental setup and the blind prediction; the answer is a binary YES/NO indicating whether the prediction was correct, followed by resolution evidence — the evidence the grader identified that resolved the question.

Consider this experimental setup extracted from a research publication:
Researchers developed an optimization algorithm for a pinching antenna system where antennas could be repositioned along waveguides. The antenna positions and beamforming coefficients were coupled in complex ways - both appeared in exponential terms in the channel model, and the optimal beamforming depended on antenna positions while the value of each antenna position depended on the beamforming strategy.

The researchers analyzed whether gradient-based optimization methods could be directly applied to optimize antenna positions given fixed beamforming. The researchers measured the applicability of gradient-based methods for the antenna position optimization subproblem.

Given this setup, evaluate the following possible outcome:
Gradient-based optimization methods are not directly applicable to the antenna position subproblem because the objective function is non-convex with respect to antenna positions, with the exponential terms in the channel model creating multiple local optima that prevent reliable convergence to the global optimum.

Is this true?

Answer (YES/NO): NO